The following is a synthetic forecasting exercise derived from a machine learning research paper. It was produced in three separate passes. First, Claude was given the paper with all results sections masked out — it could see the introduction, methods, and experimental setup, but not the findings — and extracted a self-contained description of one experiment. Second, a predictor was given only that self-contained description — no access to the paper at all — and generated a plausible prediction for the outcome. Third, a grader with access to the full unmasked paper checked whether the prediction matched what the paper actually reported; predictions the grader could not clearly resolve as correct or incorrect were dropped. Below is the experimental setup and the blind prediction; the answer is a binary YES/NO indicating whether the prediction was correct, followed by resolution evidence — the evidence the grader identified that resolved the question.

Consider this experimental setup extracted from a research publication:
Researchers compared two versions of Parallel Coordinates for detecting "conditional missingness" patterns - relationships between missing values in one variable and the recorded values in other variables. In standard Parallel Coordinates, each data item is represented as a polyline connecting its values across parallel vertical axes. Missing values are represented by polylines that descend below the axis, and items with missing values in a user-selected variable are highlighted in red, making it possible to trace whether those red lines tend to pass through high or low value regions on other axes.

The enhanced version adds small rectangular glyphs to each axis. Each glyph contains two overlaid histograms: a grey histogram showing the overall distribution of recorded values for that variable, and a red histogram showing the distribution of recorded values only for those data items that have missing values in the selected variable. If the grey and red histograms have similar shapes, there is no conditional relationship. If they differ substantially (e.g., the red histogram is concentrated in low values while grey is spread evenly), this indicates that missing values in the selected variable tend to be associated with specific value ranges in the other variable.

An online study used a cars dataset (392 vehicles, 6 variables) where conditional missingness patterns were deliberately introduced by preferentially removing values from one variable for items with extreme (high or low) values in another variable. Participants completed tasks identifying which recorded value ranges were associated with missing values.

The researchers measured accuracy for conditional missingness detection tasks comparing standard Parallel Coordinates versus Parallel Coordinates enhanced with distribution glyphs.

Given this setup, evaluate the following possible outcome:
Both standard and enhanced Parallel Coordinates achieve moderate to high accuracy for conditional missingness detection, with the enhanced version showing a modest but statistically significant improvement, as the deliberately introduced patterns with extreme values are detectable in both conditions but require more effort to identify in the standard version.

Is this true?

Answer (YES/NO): NO